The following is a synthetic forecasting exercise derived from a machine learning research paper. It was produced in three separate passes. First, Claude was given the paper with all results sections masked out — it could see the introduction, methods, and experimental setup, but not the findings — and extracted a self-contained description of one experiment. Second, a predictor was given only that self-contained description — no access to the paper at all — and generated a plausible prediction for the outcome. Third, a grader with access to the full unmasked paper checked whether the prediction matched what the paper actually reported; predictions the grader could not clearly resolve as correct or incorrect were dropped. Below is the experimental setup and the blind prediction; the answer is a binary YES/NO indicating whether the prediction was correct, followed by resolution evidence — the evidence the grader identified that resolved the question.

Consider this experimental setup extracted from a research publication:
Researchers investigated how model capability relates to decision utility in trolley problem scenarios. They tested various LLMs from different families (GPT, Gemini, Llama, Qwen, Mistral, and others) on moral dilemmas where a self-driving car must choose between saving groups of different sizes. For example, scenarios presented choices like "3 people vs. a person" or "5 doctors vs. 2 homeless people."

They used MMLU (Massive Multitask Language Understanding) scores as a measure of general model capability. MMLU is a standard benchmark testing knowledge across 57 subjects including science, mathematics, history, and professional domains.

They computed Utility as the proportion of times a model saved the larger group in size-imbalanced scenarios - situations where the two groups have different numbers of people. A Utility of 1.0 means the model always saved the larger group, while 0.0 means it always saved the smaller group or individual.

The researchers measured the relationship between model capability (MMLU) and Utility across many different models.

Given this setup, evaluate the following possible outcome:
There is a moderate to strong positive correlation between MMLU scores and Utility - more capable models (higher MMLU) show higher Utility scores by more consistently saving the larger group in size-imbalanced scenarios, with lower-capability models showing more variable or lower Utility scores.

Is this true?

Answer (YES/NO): YES